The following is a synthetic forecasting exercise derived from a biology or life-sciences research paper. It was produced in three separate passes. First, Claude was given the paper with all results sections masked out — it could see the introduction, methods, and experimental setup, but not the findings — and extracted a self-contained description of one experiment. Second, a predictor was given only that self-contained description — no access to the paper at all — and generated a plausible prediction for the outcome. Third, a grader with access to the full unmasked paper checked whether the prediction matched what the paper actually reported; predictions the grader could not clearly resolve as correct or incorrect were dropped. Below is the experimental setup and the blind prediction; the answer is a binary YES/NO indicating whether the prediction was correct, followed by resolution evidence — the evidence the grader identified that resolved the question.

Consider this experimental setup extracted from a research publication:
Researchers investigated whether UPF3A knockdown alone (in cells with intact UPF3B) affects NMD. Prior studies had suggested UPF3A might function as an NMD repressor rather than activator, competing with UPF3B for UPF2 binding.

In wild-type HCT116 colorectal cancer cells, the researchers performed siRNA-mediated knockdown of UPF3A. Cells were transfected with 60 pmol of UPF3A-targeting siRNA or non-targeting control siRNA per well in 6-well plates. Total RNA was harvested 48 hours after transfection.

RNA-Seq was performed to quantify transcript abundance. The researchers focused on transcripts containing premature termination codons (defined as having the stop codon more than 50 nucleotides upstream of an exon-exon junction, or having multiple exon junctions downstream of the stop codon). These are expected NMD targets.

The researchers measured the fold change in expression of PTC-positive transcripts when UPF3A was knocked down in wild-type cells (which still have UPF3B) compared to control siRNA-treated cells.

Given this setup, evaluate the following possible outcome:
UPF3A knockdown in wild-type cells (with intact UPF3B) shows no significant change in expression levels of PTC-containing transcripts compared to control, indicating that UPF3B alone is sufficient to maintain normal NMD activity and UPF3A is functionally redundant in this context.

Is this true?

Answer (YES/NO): YES